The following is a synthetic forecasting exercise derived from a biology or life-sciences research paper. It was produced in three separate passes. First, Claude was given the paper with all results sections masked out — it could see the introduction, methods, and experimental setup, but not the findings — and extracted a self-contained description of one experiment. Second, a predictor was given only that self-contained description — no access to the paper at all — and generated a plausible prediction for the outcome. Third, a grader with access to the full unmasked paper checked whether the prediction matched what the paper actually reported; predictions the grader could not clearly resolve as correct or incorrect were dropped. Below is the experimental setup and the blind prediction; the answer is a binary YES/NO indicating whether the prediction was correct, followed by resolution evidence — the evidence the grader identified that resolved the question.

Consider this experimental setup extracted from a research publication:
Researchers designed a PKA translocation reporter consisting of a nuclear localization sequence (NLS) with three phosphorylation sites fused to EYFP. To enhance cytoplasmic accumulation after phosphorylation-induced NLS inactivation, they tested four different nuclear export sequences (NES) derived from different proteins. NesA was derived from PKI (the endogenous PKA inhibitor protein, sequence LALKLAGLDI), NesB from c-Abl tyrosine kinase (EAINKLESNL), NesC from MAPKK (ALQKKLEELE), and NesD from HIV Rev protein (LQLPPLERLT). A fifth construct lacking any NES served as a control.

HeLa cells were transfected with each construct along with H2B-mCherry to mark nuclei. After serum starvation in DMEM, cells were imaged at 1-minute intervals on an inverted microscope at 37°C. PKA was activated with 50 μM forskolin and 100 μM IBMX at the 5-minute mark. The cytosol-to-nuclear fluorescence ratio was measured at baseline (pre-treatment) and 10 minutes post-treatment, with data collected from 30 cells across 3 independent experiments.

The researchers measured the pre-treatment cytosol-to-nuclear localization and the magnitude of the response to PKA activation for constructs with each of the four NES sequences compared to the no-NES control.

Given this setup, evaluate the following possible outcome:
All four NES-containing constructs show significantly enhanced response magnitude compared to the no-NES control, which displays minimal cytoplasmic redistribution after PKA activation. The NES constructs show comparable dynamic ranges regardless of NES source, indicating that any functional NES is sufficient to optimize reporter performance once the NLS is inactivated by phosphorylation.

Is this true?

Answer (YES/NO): NO